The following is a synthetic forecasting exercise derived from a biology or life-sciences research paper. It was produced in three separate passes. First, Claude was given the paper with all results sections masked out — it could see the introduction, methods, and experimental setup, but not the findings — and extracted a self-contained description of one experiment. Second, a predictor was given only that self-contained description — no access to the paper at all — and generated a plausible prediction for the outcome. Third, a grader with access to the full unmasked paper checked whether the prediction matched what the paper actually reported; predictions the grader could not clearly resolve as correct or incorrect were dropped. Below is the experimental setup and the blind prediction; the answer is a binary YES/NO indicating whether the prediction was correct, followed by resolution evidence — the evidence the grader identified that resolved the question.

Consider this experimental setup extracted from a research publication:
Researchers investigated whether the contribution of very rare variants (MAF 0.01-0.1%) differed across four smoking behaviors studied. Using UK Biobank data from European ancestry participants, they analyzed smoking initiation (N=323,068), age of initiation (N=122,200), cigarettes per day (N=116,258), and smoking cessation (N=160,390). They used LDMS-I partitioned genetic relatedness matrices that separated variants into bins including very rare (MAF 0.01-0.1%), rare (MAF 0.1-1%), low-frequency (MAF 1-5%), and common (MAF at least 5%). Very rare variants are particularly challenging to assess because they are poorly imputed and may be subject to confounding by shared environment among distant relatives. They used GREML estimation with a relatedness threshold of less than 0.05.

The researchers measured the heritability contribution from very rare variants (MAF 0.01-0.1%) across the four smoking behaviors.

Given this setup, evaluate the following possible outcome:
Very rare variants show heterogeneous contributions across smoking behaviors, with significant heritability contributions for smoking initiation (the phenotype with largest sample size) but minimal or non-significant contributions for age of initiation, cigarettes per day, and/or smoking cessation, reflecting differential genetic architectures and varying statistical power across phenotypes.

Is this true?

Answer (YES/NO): NO